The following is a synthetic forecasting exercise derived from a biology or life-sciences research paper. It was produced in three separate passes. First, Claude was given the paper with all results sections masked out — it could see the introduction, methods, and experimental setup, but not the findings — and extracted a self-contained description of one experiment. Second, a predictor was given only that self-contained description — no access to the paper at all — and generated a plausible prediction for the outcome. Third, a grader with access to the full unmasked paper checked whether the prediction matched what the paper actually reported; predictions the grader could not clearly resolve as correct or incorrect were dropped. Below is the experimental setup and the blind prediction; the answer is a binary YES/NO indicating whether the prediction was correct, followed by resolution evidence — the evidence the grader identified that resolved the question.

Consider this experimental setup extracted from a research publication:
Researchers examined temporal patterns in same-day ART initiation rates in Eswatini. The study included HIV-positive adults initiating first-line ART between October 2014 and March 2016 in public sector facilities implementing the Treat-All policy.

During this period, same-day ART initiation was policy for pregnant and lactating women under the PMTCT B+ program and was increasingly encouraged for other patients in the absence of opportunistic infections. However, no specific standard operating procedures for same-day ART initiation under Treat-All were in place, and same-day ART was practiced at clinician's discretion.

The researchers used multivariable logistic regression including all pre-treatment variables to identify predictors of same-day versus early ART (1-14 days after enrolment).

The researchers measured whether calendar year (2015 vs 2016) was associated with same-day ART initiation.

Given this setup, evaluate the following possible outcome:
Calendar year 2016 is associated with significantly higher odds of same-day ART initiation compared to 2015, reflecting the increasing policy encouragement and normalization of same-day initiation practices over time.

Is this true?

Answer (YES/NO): NO